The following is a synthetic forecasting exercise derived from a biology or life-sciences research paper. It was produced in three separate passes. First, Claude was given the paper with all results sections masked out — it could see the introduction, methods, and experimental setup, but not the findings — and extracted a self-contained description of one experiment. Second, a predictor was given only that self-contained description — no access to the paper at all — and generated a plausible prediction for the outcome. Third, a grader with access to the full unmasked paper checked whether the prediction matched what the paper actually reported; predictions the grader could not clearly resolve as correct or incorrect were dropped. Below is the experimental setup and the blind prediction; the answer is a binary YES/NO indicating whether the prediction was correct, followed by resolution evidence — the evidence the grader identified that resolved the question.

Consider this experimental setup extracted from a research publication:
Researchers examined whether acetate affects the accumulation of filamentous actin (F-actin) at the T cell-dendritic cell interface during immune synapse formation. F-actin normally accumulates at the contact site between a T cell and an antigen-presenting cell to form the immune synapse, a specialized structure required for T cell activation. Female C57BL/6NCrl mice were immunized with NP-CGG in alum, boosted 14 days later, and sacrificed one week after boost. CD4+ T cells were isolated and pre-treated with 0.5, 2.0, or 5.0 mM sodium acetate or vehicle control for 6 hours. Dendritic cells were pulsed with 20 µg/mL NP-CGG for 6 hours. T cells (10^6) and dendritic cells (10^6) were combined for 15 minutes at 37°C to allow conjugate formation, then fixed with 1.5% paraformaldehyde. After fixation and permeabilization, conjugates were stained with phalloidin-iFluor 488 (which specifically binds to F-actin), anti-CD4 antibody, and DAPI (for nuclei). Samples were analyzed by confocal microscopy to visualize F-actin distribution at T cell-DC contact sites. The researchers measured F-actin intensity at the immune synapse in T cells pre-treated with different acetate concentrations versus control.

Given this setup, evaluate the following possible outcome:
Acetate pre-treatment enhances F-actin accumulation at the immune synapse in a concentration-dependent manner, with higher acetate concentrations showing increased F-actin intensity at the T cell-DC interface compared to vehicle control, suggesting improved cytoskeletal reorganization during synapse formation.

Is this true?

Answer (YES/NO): NO